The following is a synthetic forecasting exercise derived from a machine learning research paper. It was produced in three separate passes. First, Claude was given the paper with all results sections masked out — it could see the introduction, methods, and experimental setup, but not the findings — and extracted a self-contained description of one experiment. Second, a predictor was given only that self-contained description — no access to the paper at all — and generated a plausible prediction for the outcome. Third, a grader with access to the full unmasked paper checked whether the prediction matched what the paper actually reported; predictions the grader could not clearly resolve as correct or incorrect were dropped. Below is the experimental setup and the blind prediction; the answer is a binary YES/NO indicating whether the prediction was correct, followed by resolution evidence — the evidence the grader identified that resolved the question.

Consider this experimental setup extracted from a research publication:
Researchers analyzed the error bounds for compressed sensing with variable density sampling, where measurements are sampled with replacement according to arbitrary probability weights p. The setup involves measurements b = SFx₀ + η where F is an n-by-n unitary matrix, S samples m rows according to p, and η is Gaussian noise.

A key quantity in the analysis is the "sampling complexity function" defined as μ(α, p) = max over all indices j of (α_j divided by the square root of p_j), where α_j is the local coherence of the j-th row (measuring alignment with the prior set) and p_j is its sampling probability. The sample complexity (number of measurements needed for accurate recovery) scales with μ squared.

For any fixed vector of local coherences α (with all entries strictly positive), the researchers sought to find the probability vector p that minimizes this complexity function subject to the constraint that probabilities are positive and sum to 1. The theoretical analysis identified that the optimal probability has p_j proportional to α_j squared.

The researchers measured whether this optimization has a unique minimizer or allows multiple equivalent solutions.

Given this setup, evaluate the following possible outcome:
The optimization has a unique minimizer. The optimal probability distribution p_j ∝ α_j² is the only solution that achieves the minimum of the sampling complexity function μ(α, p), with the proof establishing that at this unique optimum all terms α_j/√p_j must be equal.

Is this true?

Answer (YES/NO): YES